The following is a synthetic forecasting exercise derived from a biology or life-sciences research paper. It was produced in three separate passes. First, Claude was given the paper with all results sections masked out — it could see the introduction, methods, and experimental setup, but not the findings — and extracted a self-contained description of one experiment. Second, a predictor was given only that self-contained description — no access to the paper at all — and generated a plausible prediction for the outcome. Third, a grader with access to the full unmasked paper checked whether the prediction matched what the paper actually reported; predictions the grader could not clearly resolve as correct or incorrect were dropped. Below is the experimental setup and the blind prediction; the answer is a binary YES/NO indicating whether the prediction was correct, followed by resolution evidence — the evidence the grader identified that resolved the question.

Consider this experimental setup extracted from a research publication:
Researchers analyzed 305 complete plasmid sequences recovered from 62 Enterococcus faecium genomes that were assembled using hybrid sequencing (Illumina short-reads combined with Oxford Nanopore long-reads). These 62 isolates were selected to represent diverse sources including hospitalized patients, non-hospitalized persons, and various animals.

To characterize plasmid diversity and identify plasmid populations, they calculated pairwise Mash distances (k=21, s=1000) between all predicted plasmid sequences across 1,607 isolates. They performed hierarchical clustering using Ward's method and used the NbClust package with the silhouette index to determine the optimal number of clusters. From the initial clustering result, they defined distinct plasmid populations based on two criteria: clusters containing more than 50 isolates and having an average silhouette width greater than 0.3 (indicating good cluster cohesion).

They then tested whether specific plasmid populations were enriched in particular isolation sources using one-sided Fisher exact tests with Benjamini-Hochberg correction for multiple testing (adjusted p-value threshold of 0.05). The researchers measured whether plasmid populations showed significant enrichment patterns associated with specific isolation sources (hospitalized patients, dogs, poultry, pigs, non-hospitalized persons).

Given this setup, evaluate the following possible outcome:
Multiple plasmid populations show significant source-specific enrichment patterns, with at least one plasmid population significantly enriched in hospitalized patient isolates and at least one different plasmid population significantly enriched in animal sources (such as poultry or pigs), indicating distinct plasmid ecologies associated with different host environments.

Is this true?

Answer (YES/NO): YES